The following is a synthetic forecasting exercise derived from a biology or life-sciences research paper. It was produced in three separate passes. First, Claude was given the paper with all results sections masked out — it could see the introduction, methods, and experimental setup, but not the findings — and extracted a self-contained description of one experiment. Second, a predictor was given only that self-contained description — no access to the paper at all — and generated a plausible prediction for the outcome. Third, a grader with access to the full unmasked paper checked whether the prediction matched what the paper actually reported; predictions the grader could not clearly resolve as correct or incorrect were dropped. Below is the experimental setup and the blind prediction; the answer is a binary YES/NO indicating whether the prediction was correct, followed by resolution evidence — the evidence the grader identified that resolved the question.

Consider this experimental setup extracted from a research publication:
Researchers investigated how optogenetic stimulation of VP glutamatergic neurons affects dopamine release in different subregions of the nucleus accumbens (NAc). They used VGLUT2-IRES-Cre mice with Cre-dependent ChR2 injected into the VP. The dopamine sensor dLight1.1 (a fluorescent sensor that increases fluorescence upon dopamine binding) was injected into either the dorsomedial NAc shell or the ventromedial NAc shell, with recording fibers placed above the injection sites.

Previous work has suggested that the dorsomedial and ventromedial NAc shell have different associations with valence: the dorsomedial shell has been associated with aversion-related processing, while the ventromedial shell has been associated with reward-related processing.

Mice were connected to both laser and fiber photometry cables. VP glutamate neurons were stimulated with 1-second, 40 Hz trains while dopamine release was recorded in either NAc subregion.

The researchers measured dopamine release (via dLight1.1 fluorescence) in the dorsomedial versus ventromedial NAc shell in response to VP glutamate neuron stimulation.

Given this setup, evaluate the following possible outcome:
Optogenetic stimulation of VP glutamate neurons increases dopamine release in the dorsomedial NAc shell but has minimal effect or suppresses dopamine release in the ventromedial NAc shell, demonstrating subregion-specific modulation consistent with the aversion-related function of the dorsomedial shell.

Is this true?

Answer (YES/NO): NO